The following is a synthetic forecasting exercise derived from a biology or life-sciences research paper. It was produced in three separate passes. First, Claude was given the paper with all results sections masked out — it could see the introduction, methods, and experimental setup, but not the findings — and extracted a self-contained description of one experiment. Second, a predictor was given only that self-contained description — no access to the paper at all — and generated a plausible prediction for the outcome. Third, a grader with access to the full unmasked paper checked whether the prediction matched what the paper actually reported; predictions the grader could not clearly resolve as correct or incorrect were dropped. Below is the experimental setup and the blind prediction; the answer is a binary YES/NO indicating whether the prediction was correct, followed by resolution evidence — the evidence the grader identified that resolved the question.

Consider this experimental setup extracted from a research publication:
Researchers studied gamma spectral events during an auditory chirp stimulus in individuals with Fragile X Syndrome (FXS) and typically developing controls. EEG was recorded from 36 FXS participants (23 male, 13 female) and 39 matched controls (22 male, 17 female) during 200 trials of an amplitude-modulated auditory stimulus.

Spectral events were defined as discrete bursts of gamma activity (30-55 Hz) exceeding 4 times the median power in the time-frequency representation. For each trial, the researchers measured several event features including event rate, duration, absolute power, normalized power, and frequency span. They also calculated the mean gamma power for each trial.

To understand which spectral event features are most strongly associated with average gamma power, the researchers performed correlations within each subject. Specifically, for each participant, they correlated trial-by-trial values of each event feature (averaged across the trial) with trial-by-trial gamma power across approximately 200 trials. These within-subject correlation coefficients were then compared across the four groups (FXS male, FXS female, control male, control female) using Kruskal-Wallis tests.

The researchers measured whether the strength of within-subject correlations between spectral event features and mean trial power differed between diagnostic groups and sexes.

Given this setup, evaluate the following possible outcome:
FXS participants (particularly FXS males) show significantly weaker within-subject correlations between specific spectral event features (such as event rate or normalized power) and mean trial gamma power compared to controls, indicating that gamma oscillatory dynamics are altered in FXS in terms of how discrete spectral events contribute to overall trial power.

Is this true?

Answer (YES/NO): NO